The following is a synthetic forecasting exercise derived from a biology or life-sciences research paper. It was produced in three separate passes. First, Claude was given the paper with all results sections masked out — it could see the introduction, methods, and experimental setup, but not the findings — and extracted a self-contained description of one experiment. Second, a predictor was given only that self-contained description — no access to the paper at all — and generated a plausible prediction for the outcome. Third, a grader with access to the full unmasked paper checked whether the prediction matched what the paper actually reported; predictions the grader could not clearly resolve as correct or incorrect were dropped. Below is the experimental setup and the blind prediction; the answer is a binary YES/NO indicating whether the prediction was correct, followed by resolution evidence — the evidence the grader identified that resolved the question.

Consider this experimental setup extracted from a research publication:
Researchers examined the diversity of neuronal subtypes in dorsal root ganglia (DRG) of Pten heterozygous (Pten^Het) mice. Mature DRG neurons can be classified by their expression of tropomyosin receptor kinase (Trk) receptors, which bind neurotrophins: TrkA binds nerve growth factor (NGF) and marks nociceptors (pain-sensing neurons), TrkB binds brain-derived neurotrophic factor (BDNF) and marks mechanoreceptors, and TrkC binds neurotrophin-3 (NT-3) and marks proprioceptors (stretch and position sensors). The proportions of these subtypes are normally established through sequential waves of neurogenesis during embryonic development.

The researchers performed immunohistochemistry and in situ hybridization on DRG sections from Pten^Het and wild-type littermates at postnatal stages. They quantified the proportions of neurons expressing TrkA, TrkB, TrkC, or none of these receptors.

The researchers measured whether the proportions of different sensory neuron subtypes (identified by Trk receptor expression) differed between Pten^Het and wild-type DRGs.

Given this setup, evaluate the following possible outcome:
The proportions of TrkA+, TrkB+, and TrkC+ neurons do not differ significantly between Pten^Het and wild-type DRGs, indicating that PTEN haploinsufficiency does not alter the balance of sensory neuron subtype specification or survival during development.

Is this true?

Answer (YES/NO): NO